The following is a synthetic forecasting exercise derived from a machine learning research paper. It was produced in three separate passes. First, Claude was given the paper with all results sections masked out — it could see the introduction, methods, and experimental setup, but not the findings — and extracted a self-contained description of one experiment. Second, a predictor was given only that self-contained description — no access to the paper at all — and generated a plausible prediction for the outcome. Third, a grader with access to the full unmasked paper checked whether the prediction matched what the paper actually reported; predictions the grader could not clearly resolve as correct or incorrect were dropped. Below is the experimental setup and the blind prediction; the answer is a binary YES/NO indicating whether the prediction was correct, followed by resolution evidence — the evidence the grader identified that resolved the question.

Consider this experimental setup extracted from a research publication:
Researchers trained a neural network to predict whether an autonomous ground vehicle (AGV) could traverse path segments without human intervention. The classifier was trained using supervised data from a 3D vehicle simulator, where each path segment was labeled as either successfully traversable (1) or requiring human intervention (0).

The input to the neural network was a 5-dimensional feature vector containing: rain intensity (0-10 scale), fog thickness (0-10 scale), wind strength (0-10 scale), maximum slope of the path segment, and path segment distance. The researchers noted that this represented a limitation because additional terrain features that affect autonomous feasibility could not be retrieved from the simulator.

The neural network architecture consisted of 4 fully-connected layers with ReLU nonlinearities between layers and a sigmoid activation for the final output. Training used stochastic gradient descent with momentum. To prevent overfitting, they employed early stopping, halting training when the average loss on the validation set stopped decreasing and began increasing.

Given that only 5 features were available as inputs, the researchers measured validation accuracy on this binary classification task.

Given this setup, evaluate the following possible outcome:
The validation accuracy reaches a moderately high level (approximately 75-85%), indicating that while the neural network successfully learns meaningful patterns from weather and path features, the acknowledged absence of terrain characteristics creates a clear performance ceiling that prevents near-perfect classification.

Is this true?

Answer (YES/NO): YES